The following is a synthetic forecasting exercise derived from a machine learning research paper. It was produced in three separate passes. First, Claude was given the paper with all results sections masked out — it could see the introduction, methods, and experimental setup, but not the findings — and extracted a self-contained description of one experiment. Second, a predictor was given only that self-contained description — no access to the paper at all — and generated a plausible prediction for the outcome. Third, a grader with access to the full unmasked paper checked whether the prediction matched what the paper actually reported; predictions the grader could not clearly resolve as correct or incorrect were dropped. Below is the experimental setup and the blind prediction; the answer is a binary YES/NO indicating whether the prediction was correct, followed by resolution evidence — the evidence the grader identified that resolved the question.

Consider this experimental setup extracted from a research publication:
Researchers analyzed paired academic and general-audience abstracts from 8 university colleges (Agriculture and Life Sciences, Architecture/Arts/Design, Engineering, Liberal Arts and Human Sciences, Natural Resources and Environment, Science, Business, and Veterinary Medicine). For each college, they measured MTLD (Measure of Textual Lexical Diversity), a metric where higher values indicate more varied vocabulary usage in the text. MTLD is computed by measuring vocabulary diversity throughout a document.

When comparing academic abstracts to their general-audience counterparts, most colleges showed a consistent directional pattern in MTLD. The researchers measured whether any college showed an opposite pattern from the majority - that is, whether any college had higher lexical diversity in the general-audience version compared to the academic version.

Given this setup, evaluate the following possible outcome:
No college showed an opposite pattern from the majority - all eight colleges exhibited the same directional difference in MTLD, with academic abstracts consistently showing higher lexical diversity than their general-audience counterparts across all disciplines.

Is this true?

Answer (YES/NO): NO